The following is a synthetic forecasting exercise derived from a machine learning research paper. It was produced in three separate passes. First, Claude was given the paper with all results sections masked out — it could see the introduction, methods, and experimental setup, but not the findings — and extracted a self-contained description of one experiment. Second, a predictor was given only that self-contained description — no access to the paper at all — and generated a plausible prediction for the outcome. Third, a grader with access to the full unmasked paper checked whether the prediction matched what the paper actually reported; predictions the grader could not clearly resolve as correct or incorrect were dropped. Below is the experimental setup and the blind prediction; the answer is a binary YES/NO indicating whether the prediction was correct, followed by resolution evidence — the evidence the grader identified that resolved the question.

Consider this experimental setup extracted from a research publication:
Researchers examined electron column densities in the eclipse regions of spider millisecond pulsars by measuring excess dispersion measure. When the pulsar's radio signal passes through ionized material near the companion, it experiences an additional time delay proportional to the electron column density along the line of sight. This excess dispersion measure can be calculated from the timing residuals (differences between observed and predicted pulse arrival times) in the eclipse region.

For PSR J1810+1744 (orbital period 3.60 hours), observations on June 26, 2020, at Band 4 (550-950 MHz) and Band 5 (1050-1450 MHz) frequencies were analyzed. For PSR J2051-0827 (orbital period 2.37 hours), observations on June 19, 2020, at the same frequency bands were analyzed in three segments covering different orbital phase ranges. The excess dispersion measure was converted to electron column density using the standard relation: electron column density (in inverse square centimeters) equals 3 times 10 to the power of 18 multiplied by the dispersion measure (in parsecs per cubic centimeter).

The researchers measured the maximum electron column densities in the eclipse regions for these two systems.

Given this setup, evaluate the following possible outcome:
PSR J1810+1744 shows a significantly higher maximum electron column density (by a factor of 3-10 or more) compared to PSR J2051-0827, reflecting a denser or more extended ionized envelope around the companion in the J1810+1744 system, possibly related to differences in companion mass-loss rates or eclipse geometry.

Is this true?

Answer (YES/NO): NO